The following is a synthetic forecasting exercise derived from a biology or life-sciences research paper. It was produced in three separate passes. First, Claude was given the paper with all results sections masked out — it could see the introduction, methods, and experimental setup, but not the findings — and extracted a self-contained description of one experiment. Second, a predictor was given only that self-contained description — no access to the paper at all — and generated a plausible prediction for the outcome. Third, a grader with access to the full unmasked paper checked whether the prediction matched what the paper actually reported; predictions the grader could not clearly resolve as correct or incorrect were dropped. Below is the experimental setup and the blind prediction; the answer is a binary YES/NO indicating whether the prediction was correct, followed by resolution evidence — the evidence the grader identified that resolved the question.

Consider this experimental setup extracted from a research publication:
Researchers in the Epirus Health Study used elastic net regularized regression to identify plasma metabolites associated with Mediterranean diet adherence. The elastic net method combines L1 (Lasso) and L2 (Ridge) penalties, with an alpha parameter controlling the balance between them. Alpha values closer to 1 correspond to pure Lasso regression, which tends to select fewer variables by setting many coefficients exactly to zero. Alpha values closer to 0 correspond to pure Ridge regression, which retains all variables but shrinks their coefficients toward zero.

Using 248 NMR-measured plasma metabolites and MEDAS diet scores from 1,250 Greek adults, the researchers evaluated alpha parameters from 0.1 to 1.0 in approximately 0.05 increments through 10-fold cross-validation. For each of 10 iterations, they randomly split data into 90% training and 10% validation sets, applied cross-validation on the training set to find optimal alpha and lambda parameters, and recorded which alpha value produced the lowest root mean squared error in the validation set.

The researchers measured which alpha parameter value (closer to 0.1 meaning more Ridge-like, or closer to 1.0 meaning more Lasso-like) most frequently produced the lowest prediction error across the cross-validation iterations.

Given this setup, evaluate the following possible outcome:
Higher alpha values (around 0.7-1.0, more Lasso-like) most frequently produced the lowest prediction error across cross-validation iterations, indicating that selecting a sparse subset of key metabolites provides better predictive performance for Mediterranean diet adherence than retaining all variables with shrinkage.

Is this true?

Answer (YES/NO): NO